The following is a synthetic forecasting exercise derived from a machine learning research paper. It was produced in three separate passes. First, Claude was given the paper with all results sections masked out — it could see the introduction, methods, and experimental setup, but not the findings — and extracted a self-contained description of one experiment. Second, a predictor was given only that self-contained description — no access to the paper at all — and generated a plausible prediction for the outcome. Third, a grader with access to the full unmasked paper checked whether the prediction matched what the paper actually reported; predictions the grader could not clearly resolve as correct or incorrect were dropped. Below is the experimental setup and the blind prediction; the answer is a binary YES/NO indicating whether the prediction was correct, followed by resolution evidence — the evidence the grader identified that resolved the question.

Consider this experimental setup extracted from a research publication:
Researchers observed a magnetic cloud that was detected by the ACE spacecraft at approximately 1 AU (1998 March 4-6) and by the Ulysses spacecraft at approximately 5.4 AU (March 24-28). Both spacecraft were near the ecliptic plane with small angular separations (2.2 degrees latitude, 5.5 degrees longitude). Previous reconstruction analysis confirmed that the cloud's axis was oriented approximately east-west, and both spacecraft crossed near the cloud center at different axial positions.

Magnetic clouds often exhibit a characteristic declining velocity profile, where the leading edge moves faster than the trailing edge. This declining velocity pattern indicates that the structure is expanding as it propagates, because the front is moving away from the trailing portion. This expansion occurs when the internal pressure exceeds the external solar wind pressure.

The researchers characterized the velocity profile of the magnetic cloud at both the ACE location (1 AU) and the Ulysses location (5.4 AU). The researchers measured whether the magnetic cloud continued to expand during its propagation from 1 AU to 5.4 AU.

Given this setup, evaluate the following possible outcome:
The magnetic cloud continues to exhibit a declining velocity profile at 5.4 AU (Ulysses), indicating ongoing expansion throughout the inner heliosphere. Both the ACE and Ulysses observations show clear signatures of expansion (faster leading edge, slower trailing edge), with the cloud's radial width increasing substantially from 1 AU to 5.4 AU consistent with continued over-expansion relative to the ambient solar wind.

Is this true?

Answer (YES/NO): YES